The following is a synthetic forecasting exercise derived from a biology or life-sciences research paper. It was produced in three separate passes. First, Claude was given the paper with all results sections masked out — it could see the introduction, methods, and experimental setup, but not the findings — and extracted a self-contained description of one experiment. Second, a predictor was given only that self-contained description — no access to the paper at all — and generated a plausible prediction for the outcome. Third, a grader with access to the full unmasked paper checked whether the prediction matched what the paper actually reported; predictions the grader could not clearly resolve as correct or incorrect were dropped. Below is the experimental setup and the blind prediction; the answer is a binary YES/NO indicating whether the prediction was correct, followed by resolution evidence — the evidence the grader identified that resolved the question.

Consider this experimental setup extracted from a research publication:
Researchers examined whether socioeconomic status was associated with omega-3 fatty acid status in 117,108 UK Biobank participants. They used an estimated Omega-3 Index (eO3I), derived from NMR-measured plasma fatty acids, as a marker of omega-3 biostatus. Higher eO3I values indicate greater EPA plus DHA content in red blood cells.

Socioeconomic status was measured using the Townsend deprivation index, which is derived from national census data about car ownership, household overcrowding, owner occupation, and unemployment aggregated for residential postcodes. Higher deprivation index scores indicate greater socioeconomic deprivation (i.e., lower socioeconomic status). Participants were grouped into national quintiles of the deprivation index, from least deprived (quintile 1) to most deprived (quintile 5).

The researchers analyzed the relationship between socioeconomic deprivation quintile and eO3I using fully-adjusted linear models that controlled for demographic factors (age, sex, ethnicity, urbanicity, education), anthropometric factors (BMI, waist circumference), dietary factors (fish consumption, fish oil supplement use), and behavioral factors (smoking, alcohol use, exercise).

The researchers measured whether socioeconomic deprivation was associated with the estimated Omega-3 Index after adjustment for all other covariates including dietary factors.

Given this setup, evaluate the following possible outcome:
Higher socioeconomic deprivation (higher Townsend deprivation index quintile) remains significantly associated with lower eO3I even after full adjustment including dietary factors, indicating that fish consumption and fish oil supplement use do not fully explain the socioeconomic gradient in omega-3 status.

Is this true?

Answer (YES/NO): YES